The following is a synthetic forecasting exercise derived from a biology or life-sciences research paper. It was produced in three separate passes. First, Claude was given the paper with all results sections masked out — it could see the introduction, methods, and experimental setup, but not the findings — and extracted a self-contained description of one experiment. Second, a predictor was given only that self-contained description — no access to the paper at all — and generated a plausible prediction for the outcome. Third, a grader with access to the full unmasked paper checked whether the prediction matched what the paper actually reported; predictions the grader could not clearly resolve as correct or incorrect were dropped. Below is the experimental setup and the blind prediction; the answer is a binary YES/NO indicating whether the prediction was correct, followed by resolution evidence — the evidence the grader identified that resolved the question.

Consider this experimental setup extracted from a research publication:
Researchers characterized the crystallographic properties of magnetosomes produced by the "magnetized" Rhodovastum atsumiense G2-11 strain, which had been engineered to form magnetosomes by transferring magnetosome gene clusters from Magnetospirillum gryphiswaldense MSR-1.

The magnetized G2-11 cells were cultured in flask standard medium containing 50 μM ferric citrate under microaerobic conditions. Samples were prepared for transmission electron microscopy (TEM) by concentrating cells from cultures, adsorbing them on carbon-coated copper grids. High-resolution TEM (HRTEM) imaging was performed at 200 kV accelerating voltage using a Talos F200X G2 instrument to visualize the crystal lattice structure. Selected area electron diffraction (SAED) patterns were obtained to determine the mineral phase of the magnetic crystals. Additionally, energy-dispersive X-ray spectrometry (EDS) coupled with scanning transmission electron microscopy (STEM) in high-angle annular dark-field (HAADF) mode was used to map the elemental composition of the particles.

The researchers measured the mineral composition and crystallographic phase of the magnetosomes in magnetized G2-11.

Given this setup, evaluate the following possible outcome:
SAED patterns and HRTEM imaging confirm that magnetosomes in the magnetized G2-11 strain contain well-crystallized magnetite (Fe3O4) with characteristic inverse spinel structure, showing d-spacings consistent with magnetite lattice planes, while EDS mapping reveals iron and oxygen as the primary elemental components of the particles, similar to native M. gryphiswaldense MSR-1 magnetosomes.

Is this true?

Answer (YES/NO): NO